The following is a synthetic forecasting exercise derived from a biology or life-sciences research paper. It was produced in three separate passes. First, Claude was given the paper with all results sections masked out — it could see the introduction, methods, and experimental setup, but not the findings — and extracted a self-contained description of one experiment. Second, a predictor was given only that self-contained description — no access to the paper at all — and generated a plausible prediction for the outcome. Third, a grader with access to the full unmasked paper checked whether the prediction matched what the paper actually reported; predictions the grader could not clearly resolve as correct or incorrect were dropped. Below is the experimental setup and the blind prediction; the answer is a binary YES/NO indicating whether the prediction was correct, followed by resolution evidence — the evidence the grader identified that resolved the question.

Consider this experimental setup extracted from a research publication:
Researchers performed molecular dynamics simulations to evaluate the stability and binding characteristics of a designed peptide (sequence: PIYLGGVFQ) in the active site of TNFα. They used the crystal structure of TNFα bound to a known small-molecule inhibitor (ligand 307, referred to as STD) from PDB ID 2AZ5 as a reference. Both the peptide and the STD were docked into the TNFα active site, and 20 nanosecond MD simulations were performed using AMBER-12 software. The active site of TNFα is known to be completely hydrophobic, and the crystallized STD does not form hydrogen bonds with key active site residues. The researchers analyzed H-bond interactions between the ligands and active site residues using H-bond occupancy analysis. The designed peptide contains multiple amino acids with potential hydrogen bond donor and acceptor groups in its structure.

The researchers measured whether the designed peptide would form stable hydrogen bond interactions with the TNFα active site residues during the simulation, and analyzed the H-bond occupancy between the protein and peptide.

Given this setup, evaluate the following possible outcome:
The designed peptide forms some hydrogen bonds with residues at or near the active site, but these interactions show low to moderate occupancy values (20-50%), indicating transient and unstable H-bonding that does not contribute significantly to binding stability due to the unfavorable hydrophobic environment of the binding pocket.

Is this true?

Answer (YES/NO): NO